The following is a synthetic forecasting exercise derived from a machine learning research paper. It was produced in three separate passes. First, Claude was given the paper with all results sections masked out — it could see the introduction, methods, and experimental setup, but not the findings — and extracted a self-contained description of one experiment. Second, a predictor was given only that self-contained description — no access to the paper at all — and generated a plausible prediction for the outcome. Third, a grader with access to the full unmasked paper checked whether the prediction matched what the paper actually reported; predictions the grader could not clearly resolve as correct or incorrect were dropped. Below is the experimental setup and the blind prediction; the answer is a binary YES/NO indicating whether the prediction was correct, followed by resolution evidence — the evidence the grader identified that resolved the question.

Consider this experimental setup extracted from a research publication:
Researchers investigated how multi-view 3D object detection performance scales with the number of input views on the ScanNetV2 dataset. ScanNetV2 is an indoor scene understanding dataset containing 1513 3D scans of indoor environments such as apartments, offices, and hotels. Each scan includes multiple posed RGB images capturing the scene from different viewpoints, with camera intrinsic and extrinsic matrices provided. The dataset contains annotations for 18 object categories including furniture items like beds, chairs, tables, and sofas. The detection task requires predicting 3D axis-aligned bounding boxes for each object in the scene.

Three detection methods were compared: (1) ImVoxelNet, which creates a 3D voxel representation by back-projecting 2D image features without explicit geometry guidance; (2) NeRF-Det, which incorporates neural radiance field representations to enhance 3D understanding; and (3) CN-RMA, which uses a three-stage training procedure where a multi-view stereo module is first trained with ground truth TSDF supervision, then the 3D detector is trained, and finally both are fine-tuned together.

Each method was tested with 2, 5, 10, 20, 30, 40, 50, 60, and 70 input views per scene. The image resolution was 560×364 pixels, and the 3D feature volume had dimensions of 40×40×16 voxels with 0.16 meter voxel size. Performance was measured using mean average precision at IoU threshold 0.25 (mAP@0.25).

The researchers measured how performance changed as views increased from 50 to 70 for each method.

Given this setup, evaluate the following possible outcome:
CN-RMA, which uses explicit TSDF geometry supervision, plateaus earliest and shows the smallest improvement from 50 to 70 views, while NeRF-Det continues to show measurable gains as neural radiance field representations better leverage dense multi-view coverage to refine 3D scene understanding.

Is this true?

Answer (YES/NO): NO